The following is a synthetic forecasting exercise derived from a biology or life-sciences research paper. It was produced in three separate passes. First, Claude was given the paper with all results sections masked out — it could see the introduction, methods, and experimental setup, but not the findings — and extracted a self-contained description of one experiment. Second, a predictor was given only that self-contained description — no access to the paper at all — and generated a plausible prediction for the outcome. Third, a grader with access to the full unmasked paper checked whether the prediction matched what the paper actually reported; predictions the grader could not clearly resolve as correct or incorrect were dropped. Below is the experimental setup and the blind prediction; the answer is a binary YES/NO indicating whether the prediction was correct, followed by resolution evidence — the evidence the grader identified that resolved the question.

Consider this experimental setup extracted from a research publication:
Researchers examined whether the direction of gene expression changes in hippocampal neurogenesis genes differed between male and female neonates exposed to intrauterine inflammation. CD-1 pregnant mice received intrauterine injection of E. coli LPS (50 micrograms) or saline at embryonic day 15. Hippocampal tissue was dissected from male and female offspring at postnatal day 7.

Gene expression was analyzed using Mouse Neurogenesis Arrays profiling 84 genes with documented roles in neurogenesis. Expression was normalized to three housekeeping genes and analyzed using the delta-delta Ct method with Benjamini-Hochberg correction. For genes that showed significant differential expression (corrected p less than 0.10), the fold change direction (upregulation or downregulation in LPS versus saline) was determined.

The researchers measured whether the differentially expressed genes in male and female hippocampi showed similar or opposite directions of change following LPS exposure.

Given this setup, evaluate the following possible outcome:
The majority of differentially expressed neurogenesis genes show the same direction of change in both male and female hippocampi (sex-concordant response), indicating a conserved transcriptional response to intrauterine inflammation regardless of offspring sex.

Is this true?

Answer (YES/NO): NO